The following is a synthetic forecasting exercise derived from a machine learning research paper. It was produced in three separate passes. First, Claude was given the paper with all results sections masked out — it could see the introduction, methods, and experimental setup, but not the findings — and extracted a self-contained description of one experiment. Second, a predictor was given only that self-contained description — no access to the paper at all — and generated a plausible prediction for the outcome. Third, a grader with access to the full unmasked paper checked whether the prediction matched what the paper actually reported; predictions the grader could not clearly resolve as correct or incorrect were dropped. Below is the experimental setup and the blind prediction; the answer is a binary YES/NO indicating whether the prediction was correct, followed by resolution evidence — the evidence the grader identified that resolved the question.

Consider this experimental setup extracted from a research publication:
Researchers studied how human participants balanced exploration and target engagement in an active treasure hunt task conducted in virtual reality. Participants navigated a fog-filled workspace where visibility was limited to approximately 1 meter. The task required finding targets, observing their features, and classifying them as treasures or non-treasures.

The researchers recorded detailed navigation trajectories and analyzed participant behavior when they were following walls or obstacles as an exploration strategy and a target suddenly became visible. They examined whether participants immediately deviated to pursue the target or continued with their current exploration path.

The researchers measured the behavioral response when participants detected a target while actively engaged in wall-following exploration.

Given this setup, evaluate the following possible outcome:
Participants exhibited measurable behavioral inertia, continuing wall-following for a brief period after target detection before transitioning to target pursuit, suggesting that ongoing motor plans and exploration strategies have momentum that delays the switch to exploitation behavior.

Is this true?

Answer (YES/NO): NO